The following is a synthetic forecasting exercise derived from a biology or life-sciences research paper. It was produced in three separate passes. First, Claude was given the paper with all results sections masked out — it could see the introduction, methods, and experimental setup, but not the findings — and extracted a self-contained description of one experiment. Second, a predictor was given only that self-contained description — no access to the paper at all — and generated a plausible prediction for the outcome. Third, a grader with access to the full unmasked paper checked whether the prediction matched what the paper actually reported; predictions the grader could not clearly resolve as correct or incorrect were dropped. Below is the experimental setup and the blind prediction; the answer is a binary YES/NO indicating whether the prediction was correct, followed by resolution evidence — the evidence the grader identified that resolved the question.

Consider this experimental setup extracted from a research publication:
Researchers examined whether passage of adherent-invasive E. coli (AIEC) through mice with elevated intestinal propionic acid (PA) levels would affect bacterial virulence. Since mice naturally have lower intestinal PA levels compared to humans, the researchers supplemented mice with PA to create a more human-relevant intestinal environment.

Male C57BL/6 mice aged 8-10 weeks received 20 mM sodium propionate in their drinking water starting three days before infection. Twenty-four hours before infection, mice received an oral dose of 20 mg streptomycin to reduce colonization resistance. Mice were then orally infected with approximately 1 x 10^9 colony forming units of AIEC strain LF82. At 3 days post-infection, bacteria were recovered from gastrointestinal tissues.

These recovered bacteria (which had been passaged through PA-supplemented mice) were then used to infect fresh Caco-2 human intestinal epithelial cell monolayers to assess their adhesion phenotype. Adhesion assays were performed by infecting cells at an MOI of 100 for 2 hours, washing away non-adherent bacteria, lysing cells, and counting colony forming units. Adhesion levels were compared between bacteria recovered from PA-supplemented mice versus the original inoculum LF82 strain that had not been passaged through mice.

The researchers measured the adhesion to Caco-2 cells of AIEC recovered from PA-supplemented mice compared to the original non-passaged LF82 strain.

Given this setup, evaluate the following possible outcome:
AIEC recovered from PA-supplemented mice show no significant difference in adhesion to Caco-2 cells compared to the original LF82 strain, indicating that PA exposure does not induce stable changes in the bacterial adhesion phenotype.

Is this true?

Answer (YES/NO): NO